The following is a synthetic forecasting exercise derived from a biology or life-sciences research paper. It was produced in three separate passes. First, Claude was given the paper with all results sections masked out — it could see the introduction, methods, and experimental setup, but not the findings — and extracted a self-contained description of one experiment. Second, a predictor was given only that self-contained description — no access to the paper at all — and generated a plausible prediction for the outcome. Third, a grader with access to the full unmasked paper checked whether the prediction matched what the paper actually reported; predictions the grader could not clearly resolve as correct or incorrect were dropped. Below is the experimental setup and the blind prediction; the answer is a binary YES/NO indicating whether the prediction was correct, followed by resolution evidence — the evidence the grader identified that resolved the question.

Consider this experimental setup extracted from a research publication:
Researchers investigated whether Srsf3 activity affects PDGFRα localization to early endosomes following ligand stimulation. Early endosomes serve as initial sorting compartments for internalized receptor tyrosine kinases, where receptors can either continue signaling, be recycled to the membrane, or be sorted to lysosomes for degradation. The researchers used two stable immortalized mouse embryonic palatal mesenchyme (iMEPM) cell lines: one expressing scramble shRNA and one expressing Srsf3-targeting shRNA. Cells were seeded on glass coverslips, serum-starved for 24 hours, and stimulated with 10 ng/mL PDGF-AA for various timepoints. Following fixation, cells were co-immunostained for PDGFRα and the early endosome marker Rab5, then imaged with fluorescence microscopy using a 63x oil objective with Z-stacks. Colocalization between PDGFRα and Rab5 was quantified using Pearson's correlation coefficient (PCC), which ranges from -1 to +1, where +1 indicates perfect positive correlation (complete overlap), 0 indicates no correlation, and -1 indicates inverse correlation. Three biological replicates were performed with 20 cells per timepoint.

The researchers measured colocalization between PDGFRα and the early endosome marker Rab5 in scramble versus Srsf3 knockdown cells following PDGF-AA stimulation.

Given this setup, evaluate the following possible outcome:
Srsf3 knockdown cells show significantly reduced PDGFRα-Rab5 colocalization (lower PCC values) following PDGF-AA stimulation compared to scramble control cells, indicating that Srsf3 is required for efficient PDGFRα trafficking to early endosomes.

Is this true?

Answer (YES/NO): NO